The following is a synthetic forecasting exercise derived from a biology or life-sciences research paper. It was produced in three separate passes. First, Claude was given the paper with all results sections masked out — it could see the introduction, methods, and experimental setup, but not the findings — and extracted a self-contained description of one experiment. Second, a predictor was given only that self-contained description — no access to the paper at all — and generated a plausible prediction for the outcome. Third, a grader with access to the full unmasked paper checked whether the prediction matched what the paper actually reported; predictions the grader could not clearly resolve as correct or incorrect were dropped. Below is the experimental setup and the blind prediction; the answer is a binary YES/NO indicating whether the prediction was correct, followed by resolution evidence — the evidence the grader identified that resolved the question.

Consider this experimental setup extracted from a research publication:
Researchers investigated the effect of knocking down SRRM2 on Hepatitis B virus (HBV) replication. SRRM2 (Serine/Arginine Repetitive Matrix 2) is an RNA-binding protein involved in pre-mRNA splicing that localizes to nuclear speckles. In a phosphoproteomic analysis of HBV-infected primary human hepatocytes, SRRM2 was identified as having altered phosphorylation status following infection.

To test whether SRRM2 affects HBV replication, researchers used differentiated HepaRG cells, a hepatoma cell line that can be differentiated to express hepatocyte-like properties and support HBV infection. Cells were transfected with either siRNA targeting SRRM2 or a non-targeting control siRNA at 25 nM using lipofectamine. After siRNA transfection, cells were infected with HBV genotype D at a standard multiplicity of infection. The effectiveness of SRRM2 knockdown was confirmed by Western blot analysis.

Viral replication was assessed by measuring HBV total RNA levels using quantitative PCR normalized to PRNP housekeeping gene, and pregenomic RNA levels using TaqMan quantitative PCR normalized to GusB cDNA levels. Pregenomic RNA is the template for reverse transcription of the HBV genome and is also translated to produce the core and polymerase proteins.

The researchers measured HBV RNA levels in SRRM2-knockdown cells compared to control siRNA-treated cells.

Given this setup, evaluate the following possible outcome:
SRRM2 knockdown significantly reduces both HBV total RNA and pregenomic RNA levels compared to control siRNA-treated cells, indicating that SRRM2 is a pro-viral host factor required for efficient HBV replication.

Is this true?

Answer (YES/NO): NO